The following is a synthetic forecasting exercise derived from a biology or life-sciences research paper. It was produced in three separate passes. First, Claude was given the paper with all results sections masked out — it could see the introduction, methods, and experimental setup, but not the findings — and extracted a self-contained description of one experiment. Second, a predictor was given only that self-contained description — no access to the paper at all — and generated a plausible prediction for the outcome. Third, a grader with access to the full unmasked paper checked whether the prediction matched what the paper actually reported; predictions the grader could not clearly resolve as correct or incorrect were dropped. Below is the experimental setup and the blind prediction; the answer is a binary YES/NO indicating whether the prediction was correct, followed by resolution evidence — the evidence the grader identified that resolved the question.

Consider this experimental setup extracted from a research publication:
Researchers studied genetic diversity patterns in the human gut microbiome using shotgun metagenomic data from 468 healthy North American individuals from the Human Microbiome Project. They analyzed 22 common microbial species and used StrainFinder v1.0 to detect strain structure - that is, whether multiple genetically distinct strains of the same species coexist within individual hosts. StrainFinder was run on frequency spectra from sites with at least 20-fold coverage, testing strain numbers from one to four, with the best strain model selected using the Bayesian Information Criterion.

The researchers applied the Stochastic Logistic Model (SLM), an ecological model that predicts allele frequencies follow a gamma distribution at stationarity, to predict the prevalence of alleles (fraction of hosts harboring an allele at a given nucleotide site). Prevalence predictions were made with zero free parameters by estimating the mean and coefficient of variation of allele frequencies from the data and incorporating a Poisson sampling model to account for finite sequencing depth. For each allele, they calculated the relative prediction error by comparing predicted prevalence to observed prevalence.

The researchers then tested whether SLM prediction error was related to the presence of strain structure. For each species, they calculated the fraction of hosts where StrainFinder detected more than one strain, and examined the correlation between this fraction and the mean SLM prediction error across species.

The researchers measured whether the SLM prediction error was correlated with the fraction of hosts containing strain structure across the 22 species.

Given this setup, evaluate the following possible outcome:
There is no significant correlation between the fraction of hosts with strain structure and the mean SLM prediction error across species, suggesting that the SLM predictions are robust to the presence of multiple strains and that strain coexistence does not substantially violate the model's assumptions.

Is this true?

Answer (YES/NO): NO